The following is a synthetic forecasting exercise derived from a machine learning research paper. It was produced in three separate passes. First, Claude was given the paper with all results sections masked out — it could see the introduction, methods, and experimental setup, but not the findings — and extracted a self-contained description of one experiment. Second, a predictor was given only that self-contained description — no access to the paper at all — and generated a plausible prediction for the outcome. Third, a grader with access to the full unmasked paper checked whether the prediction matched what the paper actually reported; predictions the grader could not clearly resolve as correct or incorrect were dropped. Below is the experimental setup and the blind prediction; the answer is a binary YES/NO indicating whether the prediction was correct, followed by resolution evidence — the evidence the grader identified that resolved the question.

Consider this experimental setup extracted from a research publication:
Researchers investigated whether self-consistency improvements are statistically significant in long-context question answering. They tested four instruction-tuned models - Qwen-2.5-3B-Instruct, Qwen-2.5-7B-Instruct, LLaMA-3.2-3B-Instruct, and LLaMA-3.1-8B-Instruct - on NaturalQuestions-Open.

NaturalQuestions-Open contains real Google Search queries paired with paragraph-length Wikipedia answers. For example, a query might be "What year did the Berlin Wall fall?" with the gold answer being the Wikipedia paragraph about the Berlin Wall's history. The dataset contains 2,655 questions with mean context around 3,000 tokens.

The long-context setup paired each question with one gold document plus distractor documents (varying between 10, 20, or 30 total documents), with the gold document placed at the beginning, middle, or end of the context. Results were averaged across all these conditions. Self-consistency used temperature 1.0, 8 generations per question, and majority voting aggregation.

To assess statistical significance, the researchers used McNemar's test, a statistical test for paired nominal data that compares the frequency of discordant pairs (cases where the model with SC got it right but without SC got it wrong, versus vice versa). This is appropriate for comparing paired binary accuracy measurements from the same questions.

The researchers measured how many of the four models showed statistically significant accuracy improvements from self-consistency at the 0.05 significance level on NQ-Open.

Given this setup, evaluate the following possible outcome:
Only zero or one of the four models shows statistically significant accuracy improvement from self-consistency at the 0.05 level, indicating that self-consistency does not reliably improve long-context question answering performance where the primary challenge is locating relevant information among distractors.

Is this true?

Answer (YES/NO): NO